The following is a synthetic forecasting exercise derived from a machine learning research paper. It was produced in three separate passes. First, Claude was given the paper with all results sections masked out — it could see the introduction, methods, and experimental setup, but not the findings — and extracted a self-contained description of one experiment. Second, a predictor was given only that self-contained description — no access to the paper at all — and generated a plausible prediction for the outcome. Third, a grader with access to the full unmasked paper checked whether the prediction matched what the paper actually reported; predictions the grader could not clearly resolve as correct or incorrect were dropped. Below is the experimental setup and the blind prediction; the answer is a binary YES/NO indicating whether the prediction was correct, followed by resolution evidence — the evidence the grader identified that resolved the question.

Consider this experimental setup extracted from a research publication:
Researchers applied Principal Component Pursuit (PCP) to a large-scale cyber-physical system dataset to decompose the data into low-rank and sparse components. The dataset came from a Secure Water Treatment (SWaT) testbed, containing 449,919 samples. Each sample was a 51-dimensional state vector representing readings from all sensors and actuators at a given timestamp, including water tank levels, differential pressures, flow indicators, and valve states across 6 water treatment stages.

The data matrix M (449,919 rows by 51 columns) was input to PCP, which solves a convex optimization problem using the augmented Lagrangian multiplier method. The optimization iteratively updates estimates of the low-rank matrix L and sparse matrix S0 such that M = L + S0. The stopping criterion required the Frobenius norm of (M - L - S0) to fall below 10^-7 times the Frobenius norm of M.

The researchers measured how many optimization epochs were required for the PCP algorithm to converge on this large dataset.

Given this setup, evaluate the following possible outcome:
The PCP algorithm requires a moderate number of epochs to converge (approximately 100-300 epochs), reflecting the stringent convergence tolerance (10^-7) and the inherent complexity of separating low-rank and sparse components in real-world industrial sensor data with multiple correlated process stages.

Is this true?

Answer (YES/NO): NO